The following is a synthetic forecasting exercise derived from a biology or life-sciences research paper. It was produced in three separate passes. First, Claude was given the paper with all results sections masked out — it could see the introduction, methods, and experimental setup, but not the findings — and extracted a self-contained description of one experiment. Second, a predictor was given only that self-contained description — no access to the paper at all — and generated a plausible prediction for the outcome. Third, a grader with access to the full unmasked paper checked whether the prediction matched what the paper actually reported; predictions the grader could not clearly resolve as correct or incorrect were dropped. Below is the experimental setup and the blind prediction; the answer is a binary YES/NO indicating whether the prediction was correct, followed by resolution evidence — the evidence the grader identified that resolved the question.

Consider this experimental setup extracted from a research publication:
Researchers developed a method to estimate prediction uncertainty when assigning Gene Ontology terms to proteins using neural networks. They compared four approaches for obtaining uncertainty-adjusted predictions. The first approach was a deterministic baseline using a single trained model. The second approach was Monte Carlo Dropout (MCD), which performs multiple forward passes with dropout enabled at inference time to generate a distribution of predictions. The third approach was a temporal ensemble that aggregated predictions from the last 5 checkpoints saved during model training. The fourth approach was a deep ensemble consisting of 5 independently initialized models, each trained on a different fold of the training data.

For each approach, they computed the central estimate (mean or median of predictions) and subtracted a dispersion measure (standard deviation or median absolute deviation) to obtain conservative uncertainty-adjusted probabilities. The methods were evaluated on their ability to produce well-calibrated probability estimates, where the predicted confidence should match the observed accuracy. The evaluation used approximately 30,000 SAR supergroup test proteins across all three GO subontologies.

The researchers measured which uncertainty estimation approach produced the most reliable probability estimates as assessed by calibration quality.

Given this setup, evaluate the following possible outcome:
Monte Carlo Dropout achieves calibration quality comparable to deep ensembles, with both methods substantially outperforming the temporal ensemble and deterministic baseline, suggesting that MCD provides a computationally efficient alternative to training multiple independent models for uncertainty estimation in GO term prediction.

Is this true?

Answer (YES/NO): NO